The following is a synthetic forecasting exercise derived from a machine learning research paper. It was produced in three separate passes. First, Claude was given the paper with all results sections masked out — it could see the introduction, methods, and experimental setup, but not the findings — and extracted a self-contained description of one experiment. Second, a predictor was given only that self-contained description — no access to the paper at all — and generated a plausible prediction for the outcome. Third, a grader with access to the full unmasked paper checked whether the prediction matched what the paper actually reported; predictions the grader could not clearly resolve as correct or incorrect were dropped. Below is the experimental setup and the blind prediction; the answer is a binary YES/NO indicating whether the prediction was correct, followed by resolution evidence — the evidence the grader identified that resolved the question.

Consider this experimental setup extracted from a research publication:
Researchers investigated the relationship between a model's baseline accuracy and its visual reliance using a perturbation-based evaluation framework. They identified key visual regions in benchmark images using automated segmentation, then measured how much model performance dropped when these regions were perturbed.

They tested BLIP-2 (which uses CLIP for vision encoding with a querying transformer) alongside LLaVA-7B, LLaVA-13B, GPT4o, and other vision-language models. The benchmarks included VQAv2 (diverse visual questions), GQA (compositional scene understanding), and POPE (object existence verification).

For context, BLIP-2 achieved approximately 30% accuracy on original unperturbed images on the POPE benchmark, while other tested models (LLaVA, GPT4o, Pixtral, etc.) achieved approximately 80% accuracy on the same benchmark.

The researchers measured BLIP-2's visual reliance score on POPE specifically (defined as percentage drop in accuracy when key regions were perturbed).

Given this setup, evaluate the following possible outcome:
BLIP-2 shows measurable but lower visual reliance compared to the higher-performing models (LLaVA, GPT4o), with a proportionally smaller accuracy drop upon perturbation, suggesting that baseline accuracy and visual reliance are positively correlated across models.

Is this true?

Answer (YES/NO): NO